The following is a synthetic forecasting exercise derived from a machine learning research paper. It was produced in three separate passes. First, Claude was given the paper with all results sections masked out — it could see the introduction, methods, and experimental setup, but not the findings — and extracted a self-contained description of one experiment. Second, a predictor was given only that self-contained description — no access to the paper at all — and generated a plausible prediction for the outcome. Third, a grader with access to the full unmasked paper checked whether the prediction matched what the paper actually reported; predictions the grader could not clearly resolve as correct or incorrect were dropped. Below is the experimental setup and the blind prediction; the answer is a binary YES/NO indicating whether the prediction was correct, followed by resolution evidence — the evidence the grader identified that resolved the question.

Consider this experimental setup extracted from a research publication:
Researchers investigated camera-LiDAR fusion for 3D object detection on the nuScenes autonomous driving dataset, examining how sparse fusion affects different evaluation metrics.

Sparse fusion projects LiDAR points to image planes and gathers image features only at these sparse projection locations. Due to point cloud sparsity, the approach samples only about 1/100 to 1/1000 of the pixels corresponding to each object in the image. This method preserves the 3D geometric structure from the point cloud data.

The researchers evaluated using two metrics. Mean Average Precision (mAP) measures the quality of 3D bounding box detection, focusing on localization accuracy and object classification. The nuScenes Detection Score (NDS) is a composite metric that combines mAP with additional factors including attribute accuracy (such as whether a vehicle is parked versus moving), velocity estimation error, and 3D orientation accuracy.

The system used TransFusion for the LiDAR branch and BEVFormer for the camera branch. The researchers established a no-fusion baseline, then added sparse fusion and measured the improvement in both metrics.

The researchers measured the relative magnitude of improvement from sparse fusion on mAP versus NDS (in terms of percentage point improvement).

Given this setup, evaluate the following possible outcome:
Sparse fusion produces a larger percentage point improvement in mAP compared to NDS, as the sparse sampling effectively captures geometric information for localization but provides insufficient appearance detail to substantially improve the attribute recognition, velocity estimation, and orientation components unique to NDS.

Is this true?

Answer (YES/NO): YES